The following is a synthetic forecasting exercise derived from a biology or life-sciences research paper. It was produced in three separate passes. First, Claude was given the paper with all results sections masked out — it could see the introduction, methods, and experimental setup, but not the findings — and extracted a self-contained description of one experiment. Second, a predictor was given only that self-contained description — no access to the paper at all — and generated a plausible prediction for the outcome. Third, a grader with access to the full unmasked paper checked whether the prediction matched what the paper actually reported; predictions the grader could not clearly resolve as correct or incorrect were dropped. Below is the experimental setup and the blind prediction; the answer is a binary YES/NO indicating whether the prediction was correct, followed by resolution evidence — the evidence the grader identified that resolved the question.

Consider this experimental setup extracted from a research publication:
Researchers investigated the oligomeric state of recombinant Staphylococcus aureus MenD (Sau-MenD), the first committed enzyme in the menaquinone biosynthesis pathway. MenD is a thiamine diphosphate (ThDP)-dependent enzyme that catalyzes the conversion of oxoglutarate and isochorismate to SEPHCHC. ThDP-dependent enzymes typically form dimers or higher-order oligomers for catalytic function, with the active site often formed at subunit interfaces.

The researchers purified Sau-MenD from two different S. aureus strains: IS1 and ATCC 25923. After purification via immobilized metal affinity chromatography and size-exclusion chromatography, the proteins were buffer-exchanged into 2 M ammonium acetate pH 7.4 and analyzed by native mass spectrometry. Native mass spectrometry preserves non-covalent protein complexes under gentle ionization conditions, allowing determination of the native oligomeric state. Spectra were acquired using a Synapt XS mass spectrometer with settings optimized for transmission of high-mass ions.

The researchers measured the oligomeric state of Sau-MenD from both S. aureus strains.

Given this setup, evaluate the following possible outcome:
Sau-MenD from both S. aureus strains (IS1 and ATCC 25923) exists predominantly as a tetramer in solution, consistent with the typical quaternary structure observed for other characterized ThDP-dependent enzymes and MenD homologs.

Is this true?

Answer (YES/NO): YES